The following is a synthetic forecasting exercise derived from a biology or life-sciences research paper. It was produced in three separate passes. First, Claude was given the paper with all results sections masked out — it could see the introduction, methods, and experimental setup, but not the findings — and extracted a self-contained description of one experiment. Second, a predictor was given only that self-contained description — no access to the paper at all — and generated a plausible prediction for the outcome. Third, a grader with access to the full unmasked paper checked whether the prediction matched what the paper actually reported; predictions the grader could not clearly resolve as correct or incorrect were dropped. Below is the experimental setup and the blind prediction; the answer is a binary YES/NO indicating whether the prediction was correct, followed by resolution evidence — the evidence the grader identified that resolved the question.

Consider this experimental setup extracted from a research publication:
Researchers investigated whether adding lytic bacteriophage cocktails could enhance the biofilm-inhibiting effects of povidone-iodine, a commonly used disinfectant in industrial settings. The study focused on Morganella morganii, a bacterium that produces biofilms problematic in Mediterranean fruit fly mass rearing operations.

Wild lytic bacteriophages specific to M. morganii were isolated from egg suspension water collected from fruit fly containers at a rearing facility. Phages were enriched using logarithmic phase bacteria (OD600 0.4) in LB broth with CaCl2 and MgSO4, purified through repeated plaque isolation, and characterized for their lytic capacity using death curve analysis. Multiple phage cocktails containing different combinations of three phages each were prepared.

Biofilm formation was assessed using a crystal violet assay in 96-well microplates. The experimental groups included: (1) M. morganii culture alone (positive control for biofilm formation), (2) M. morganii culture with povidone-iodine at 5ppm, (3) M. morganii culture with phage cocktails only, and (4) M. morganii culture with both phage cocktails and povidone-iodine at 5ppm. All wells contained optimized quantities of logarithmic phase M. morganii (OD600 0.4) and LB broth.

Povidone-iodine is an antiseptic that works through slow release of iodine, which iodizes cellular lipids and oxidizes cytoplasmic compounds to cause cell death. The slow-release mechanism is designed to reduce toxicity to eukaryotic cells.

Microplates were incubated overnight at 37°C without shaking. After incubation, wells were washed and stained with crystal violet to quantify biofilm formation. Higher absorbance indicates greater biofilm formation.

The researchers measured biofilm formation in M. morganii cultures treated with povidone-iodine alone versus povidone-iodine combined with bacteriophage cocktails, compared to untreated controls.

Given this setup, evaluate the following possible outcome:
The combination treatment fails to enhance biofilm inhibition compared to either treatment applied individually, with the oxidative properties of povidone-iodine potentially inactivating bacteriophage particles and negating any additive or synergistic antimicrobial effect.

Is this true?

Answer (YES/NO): NO